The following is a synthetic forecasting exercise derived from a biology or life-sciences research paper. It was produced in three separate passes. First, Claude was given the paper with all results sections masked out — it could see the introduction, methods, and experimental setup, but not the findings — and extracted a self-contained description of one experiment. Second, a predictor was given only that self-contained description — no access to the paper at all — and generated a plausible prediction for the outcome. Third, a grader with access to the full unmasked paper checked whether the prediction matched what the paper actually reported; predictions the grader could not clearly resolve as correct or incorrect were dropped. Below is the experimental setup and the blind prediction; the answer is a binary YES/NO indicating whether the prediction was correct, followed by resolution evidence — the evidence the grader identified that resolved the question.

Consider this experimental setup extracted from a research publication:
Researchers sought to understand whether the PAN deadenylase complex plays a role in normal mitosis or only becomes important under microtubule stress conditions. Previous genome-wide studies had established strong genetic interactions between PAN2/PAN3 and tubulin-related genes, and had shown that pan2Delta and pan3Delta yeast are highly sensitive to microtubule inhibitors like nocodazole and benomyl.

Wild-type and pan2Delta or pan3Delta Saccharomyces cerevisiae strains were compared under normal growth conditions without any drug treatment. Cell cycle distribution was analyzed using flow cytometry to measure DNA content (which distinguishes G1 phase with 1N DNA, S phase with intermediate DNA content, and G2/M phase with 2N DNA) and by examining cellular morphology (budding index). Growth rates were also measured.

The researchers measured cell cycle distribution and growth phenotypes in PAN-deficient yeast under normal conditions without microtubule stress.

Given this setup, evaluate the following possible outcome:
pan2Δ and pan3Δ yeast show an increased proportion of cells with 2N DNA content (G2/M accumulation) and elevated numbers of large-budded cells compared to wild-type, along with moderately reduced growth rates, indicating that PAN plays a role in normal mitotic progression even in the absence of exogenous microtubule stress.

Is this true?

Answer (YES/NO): NO